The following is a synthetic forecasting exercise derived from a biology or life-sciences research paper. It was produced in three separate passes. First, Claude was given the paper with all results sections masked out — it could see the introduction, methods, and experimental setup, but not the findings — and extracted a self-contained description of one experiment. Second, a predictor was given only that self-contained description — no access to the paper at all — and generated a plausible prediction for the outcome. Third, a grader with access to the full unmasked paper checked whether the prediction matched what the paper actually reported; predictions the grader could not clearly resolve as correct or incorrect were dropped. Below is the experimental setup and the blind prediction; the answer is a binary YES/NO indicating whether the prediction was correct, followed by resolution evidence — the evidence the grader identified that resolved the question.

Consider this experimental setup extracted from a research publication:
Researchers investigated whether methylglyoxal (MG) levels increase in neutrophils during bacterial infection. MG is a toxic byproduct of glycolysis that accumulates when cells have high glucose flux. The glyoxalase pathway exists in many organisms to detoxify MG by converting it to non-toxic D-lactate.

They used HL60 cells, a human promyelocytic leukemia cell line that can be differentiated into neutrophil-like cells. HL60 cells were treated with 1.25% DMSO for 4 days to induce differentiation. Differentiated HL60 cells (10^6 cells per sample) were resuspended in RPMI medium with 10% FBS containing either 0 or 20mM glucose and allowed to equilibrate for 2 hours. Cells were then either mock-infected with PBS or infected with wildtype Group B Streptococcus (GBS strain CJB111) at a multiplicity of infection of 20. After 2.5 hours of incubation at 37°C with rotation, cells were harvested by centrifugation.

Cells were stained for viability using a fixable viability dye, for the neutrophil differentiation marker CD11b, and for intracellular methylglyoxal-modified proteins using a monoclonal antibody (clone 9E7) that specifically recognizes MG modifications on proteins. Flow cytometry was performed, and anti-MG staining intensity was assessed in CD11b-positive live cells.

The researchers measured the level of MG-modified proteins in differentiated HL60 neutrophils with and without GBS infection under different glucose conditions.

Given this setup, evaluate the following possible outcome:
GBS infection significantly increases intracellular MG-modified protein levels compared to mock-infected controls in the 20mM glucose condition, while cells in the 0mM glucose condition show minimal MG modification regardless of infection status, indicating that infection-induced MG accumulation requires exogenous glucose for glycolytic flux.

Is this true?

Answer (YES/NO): YES